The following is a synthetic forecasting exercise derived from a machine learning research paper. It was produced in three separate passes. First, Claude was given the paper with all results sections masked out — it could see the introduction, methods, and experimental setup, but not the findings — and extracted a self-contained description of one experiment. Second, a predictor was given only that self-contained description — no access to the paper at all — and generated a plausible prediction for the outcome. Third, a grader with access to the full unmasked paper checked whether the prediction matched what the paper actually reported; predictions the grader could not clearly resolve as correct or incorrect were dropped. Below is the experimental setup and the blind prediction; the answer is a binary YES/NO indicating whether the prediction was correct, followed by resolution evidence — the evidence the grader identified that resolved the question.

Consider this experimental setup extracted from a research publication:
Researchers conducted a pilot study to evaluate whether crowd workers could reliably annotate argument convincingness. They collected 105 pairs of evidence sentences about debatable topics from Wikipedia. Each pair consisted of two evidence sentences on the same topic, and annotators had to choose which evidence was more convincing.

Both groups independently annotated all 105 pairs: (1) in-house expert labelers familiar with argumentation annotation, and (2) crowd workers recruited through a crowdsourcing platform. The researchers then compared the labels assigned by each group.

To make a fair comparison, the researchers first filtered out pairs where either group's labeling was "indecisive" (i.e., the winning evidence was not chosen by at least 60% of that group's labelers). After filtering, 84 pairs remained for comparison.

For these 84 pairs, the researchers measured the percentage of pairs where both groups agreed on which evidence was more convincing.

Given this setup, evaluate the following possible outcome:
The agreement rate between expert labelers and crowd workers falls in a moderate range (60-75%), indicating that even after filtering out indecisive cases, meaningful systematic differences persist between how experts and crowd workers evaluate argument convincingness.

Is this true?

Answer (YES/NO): NO